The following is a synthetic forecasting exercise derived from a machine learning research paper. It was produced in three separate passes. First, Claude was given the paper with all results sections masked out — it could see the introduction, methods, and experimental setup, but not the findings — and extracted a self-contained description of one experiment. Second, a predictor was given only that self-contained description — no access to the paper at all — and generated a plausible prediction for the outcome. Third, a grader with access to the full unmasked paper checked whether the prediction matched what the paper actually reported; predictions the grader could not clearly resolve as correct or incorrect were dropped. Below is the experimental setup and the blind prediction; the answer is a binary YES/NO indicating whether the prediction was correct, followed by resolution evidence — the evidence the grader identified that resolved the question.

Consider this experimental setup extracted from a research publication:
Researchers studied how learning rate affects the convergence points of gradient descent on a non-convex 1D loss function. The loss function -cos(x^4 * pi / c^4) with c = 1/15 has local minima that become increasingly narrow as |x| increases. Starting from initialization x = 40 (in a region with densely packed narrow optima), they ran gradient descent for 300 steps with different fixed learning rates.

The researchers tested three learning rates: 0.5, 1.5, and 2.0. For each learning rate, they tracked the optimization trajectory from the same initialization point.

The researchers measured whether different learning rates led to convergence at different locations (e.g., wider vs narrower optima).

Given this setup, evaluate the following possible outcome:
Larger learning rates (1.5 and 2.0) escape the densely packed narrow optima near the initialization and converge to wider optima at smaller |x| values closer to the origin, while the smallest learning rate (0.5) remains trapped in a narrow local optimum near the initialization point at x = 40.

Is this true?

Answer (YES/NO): NO